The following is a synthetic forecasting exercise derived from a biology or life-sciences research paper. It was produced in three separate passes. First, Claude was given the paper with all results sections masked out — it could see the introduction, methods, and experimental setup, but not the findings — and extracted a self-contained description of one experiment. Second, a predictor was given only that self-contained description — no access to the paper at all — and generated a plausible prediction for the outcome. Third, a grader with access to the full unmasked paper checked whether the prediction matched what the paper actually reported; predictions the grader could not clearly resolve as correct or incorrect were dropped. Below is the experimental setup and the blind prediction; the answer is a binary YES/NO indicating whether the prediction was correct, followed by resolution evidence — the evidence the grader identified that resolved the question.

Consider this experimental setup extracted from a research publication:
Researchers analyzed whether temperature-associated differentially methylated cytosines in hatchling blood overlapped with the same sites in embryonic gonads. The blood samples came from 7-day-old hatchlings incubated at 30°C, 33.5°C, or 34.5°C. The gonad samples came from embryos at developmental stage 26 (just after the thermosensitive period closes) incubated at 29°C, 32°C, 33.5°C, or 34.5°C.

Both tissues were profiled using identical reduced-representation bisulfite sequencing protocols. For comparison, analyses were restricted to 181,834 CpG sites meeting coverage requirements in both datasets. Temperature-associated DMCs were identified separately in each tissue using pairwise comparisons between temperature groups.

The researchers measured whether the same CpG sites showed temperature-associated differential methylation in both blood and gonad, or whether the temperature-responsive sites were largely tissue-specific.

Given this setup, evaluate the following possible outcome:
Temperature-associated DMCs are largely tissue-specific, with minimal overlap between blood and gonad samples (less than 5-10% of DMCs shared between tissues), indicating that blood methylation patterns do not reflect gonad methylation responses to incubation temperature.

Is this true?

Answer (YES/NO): YES